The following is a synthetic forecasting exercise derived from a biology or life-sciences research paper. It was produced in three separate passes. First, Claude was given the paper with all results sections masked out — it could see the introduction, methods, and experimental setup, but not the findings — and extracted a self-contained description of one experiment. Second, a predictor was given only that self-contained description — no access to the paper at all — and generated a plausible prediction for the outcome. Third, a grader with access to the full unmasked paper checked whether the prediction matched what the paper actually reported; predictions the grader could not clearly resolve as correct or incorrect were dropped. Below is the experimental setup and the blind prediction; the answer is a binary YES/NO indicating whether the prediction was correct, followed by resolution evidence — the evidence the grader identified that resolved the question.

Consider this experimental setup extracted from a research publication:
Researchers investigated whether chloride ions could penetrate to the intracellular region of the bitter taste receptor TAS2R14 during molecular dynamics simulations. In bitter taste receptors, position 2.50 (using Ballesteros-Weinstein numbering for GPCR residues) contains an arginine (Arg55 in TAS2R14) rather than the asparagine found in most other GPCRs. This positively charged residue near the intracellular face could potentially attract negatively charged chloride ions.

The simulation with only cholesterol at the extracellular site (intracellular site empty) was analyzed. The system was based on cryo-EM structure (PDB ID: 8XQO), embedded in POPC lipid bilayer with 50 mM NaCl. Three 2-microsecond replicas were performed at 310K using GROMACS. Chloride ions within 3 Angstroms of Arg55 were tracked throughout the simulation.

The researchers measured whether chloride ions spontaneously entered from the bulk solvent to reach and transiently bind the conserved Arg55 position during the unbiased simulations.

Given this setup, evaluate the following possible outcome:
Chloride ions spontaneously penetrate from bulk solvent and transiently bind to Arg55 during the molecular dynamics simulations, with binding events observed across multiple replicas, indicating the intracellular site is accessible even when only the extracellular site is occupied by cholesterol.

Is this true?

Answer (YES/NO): NO